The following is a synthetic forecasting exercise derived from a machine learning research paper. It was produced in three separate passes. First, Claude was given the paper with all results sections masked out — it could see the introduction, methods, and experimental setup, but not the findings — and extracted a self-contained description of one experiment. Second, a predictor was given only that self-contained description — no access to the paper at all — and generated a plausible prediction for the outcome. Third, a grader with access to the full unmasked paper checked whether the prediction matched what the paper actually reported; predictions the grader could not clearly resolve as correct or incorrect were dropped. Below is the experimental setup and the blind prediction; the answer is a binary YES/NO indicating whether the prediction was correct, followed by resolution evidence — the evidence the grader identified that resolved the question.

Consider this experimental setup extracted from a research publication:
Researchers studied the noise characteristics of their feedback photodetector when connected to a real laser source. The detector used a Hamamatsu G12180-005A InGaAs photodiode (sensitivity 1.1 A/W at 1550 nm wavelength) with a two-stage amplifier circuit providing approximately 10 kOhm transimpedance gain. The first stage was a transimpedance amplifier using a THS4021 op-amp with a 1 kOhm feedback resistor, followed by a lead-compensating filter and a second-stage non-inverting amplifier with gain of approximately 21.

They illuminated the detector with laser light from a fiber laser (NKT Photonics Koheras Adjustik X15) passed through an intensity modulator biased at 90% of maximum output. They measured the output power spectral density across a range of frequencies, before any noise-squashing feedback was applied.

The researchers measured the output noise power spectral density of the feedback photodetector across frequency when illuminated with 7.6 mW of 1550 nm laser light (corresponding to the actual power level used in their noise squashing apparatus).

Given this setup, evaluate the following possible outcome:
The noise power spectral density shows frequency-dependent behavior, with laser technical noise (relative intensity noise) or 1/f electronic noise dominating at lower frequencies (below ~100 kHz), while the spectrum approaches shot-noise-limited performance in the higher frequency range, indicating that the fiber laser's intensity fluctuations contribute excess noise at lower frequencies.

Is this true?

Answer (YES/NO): NO